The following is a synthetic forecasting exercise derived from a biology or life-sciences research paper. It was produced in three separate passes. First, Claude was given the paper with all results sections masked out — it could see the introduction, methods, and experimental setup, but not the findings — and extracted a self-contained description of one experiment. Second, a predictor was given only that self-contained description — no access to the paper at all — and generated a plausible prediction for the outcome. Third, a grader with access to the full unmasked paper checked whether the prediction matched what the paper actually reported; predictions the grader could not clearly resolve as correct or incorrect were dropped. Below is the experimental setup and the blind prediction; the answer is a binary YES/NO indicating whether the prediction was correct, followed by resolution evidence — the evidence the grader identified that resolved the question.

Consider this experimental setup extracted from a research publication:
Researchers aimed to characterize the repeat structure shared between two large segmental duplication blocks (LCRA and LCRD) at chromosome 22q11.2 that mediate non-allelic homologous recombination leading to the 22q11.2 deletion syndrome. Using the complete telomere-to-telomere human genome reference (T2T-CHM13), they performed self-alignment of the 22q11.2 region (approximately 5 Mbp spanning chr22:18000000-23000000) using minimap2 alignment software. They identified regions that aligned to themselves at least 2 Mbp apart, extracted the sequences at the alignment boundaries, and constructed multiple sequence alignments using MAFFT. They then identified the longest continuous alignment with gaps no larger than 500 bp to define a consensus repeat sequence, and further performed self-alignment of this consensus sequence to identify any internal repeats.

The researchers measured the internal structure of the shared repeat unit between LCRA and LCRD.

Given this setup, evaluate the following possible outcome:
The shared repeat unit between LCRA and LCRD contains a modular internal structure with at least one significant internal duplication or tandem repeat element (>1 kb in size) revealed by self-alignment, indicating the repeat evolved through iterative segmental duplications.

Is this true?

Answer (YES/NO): YES